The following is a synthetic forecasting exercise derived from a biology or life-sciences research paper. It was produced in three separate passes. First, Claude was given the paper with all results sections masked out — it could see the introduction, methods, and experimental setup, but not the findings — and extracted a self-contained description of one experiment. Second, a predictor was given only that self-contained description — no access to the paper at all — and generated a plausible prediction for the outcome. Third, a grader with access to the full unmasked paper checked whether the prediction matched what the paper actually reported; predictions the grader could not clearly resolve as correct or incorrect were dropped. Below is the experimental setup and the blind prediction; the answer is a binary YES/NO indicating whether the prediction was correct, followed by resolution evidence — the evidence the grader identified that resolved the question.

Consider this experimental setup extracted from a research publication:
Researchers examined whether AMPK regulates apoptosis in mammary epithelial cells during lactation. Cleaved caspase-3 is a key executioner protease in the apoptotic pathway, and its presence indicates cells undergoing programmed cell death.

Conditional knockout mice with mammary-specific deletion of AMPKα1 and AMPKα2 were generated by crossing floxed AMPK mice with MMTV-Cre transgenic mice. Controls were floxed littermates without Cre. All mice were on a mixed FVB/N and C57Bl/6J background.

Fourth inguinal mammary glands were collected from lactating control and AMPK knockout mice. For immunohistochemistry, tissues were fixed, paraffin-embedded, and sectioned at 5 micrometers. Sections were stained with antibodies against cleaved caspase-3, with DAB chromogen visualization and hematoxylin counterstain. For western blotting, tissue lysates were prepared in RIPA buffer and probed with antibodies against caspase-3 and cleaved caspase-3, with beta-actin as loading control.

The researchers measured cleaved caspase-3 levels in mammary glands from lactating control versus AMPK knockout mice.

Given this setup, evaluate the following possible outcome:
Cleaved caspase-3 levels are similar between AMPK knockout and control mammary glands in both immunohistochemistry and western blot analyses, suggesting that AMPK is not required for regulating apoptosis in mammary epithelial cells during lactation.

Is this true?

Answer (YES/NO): YES